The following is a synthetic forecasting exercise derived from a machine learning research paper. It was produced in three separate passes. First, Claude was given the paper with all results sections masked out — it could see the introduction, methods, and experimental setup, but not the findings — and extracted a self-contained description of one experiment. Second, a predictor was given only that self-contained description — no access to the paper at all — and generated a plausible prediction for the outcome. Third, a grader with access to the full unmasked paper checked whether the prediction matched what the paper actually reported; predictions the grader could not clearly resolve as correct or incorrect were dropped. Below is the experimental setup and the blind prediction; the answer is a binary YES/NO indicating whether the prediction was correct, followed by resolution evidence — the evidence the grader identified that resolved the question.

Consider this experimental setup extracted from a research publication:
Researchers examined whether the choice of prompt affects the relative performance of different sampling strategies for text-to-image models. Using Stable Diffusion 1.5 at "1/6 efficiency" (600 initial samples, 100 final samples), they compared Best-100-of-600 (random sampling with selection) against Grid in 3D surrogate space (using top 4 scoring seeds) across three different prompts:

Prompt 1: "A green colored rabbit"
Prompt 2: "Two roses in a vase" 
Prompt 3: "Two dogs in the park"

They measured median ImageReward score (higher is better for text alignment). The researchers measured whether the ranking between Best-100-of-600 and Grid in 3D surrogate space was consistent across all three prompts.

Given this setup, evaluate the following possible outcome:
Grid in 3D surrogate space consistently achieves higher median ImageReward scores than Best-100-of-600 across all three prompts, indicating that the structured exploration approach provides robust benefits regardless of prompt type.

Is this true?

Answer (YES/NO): NO